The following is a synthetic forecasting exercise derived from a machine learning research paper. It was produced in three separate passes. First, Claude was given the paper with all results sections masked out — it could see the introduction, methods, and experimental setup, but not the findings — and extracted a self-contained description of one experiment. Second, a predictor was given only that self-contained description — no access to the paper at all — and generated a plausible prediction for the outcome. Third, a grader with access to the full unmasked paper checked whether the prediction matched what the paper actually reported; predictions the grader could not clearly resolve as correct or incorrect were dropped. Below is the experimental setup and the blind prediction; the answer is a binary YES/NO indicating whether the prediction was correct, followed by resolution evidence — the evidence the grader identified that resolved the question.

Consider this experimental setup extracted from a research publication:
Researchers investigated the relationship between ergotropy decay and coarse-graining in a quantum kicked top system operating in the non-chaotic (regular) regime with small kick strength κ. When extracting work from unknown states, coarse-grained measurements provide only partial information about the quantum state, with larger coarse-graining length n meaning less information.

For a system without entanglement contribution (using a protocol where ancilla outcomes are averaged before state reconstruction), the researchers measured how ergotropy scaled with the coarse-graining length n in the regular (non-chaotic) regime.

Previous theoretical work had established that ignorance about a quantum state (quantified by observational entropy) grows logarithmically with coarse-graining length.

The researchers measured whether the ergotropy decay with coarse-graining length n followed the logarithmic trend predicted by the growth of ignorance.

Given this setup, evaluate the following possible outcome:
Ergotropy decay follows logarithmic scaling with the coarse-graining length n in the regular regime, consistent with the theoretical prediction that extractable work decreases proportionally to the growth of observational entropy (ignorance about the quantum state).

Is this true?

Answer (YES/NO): YES